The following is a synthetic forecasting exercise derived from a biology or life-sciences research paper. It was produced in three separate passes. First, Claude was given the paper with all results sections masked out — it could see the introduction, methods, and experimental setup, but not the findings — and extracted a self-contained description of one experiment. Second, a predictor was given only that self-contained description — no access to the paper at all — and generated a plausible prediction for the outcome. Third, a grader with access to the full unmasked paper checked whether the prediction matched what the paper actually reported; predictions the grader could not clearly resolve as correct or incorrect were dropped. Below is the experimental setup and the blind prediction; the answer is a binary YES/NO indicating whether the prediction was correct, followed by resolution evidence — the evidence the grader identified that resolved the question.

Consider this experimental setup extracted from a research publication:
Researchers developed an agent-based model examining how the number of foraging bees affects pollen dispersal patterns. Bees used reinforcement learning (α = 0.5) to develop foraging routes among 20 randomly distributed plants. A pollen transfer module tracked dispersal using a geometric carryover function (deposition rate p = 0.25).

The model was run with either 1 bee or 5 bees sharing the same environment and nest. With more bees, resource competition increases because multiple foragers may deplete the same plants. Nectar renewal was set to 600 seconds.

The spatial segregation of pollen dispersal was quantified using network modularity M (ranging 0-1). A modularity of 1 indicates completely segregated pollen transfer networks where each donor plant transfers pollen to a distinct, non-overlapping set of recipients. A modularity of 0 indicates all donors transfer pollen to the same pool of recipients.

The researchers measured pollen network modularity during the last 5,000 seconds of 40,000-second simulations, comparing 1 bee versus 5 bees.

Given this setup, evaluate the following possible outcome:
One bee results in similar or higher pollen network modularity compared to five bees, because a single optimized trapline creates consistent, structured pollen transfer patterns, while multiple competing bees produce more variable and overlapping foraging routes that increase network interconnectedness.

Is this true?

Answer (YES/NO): NO